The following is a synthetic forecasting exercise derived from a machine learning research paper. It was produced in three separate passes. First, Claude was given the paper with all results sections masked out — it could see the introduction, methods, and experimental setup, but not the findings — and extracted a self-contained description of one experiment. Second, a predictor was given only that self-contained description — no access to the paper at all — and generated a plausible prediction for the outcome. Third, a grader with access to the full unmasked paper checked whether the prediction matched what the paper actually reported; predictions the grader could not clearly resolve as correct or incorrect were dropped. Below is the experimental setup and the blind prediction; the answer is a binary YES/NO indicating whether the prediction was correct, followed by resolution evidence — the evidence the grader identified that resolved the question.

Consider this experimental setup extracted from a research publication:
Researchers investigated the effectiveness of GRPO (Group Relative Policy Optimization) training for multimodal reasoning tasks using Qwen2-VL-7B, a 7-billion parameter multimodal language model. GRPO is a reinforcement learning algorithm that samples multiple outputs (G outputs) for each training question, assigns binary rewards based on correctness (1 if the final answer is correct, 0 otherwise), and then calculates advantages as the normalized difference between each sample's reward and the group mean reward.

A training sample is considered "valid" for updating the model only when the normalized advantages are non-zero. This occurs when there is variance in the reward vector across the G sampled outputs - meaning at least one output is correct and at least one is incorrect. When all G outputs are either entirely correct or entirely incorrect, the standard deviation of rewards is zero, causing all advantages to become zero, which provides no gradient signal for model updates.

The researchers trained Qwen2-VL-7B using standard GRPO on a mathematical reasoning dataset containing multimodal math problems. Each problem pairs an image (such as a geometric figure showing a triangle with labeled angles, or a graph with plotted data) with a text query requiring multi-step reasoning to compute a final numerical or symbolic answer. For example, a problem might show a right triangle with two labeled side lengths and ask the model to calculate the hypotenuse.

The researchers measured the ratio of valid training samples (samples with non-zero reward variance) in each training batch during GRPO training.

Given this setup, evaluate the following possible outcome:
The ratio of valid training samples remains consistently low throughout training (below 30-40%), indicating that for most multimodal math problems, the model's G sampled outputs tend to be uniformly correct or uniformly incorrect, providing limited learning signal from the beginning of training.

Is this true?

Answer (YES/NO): NO